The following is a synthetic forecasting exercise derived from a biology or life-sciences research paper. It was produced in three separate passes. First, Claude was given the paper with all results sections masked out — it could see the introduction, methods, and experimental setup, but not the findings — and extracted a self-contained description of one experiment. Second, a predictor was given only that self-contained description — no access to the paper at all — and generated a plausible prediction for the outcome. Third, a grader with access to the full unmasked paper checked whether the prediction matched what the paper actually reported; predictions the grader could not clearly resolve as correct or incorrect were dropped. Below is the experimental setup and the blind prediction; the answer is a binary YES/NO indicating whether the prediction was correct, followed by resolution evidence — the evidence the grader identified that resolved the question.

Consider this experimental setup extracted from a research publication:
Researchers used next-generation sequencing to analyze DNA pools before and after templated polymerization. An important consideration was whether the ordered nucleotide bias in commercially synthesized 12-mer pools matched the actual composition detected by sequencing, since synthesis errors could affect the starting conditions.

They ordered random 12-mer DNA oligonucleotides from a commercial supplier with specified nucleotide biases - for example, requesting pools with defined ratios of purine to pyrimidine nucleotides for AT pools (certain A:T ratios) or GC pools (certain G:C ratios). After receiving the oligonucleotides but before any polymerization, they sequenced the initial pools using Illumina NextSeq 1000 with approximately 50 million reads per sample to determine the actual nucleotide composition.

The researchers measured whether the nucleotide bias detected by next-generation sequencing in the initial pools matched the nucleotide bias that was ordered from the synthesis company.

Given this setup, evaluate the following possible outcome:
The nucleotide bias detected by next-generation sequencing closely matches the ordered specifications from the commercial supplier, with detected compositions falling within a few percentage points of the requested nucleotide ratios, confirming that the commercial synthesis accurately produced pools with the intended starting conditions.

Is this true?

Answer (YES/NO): NO